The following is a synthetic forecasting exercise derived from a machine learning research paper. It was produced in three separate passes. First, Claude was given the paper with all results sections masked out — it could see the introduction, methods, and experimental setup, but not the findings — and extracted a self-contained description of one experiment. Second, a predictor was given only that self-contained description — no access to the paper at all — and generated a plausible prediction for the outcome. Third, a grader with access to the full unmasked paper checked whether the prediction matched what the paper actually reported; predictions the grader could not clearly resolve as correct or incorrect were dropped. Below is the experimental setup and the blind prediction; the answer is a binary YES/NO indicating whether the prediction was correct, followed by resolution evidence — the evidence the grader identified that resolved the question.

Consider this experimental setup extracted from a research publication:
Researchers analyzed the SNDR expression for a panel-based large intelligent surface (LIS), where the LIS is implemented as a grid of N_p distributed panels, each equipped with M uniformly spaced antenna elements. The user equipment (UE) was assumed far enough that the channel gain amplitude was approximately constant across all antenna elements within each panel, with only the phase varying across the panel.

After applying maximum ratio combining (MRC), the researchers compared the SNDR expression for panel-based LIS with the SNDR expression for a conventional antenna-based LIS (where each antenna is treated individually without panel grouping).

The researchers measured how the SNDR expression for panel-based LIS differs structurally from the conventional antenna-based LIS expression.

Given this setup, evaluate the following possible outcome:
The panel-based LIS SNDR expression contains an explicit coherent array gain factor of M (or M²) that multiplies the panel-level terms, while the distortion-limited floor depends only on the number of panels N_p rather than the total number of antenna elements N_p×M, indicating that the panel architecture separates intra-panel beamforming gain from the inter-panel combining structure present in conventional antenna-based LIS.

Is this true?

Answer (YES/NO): YES